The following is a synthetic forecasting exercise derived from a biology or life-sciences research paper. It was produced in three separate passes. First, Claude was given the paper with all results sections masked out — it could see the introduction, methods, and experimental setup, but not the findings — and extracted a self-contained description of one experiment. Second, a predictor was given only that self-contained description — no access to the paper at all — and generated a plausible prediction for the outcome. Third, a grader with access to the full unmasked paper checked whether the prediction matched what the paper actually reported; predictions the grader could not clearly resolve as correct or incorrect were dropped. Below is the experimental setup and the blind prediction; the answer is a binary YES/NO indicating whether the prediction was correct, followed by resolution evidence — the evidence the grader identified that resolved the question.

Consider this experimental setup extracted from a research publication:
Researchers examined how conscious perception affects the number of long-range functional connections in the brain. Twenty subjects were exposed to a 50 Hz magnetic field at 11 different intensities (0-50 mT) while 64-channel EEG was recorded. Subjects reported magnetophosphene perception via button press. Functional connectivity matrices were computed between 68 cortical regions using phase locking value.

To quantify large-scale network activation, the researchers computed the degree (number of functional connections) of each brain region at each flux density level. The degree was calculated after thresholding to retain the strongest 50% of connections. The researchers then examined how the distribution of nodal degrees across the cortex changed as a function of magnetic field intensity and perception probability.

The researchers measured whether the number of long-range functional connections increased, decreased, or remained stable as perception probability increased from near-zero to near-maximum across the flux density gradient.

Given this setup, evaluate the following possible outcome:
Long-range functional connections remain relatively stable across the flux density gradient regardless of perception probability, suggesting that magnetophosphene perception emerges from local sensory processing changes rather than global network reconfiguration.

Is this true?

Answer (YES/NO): NO